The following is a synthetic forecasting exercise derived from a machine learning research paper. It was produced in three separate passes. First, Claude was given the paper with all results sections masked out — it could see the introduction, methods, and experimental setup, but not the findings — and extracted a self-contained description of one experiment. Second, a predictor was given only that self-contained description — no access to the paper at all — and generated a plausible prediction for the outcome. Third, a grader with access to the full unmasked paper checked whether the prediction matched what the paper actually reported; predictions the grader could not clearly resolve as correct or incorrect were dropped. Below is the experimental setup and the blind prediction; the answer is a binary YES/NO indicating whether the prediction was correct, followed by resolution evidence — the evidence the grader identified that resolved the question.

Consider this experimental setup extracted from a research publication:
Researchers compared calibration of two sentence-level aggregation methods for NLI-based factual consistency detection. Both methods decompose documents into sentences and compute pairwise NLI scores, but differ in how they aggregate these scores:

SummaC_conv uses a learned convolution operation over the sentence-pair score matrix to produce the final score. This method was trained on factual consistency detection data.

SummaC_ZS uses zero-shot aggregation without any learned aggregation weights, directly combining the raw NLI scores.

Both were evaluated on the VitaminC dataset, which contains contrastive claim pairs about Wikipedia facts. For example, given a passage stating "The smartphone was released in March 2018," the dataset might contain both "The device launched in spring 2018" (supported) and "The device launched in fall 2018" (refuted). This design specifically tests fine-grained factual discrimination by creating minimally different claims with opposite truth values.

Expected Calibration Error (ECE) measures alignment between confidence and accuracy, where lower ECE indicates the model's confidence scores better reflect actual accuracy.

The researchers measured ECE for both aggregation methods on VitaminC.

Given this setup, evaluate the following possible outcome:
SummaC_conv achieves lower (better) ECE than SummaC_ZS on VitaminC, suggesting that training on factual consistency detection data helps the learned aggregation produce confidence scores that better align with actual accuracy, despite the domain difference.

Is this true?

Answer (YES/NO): NO